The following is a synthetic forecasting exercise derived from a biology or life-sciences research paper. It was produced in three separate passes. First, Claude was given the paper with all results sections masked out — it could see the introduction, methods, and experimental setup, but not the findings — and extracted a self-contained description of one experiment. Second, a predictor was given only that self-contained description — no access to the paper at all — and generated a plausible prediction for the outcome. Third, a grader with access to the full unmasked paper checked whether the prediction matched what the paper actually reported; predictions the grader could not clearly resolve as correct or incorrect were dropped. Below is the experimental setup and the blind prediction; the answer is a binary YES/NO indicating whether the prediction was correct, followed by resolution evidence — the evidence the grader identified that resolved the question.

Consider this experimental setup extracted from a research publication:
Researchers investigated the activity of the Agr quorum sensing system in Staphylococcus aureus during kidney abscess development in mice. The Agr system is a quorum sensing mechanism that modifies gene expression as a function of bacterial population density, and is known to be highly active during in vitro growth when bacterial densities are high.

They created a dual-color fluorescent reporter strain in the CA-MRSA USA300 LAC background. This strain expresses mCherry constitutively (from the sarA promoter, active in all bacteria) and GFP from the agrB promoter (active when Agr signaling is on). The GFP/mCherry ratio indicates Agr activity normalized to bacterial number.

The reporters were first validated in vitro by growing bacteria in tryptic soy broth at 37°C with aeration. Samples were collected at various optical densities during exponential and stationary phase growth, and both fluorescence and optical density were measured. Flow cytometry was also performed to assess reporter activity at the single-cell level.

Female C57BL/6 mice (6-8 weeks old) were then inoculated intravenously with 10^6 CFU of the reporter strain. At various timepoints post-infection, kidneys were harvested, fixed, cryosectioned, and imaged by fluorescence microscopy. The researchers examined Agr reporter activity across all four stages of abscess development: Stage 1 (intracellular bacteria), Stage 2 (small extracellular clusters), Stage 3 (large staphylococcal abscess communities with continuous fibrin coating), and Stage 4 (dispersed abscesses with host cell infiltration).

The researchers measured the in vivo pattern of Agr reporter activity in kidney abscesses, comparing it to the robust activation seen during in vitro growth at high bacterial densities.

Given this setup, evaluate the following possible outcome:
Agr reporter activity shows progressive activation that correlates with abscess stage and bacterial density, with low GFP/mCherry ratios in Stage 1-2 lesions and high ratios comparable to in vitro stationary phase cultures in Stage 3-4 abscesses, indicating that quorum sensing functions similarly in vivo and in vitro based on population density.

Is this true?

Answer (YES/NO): NO